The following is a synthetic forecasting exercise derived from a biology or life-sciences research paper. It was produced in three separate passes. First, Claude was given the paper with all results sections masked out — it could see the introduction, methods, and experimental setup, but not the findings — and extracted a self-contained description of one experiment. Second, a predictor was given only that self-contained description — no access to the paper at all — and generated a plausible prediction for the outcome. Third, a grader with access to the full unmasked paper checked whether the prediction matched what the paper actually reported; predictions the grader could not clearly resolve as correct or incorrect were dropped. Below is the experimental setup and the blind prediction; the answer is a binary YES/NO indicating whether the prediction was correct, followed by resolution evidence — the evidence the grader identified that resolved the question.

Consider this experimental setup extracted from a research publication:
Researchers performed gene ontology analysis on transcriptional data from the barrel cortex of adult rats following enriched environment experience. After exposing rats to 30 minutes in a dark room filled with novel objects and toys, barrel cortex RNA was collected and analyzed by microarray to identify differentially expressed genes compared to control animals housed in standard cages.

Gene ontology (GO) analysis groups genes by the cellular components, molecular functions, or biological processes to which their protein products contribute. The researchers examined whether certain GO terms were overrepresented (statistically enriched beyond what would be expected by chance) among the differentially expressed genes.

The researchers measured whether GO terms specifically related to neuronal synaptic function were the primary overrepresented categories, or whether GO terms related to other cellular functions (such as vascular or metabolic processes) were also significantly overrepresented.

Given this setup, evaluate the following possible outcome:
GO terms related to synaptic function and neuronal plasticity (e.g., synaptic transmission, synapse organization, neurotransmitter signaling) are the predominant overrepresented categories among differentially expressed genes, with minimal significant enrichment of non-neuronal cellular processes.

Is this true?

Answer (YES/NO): NO